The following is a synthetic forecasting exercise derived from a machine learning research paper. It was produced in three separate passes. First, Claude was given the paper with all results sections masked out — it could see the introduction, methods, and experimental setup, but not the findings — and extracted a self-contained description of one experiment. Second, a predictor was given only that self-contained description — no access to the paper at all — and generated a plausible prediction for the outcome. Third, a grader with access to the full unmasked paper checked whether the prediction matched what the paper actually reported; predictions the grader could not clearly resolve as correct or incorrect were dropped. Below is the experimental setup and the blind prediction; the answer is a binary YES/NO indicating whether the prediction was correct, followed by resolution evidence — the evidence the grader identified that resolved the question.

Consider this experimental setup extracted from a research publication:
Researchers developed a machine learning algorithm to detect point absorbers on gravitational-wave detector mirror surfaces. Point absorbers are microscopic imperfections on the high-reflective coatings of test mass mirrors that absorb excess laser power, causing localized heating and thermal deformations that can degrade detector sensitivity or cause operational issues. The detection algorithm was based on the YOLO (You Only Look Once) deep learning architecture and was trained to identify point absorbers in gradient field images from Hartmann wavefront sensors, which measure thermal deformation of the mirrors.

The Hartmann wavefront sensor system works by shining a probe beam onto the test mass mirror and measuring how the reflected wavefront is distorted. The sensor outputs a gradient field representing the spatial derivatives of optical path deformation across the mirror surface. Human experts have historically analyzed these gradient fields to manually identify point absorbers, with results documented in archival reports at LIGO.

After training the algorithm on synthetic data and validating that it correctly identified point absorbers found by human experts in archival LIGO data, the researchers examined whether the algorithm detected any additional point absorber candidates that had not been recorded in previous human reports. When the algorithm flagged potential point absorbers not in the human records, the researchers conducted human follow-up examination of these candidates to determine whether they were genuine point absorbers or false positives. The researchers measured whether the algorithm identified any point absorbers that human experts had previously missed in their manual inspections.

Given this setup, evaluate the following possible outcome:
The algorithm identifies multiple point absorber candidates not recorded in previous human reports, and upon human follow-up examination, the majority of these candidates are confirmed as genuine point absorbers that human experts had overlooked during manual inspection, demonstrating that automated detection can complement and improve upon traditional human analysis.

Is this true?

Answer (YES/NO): YES